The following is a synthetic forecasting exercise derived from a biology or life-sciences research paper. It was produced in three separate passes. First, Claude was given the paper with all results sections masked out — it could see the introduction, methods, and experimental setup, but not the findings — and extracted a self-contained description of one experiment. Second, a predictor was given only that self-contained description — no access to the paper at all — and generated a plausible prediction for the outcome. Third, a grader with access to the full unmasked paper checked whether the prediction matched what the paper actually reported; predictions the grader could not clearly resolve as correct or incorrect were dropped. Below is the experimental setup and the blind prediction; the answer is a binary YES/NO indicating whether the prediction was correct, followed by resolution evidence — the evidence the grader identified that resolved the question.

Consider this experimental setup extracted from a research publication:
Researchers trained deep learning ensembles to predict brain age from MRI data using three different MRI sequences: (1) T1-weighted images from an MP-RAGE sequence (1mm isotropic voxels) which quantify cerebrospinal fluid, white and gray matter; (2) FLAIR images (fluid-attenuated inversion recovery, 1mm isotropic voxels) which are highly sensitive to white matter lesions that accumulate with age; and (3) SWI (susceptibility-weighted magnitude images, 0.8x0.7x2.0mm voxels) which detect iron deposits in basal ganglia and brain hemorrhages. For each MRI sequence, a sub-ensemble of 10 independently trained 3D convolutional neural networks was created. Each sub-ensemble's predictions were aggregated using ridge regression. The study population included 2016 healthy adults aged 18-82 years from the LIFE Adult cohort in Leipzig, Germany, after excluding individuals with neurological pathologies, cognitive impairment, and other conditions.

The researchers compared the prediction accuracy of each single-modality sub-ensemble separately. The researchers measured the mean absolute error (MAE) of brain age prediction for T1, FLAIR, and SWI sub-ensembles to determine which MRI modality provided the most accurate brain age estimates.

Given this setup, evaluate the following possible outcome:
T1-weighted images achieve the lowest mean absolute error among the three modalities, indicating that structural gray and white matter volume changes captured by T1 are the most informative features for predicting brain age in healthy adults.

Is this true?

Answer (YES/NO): YES